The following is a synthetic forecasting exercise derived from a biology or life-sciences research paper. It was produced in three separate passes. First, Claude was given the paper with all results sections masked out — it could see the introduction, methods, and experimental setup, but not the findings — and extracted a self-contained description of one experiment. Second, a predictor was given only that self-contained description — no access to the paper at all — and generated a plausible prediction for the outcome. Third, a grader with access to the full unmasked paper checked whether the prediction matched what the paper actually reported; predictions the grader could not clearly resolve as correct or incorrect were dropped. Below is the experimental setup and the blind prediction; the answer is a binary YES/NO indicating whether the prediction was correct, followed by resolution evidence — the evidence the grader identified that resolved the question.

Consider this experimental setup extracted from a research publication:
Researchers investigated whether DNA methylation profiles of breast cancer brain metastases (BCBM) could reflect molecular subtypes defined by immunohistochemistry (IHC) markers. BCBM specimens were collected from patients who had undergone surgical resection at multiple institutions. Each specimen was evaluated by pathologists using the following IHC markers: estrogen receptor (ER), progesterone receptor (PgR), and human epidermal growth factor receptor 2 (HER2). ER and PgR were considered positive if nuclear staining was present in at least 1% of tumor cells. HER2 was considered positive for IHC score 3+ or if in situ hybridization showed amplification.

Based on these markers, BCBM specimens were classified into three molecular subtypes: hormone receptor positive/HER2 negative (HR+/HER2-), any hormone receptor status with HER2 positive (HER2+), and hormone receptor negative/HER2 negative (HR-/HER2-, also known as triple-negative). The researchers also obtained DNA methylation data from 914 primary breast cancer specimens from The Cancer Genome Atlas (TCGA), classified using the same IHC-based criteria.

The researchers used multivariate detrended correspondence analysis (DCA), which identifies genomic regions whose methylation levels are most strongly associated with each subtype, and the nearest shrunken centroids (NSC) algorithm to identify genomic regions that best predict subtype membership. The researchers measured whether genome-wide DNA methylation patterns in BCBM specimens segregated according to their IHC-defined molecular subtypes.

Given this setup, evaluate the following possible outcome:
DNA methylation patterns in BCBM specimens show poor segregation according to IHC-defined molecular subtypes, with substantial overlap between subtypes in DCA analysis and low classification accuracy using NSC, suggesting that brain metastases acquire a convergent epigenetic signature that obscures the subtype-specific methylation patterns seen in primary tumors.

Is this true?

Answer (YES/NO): NO